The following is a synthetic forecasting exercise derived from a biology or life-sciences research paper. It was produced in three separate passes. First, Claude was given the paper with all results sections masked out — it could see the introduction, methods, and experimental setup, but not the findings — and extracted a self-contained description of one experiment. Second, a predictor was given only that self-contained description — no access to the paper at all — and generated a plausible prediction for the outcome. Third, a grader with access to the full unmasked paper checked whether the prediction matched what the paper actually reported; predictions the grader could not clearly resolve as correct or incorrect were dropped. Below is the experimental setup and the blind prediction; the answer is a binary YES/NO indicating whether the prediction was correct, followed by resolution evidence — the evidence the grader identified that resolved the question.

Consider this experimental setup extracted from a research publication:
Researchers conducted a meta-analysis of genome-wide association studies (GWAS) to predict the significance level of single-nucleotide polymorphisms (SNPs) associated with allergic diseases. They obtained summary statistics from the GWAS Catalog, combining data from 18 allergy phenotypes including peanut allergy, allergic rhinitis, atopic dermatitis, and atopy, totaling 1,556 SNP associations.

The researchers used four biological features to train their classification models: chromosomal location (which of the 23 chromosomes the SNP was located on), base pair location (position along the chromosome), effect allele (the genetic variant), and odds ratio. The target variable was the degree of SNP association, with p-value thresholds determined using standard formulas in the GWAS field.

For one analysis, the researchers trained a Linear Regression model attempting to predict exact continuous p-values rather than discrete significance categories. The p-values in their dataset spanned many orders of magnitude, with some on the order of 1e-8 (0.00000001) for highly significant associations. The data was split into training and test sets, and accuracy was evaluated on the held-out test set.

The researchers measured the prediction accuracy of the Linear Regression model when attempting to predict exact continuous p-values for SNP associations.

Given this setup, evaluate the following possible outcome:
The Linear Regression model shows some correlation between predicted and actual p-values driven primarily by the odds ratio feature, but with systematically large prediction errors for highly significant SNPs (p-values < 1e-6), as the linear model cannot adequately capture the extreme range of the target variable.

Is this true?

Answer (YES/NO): NO